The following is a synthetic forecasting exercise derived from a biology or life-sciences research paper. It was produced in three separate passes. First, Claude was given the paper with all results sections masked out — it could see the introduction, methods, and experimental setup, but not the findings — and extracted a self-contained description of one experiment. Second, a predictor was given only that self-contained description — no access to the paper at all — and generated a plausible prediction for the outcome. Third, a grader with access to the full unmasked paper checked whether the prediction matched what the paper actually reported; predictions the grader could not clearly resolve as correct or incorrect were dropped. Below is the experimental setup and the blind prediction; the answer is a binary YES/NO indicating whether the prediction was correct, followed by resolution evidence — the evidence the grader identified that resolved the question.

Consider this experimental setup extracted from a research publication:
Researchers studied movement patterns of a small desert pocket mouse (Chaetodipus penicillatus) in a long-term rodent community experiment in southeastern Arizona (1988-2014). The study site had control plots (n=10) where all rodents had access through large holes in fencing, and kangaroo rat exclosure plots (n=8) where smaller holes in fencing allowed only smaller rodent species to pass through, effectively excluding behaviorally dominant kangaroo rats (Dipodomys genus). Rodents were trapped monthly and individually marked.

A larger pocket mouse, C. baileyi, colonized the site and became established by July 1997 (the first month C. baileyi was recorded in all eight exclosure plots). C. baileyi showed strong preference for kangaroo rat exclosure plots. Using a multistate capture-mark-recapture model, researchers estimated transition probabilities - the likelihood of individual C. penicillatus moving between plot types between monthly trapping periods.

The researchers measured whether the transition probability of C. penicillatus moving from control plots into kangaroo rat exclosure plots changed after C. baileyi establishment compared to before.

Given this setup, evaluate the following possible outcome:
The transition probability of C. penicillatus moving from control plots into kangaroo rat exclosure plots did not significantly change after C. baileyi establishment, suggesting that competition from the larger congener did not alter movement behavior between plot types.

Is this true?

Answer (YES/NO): NO